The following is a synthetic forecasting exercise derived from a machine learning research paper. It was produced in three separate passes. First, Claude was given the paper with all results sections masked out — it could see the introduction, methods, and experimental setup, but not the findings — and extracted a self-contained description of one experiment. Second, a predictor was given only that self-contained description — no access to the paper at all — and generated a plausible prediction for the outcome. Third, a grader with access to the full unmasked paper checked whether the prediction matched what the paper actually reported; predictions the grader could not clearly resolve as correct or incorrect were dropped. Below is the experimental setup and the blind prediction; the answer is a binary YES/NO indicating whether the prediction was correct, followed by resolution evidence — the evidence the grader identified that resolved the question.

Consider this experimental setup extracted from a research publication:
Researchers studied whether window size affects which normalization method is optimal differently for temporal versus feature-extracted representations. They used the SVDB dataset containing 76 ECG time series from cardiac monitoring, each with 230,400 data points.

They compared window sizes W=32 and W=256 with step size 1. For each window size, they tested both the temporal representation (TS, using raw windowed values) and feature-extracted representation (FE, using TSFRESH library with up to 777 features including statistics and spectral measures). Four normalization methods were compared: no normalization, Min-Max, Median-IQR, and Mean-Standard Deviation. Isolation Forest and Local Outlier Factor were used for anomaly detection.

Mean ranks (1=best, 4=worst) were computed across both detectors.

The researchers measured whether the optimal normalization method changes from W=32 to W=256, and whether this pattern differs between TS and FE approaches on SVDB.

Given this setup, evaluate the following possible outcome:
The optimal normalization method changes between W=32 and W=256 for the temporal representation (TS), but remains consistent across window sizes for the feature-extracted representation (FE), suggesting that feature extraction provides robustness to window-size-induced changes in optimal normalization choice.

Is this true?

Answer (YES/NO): NO